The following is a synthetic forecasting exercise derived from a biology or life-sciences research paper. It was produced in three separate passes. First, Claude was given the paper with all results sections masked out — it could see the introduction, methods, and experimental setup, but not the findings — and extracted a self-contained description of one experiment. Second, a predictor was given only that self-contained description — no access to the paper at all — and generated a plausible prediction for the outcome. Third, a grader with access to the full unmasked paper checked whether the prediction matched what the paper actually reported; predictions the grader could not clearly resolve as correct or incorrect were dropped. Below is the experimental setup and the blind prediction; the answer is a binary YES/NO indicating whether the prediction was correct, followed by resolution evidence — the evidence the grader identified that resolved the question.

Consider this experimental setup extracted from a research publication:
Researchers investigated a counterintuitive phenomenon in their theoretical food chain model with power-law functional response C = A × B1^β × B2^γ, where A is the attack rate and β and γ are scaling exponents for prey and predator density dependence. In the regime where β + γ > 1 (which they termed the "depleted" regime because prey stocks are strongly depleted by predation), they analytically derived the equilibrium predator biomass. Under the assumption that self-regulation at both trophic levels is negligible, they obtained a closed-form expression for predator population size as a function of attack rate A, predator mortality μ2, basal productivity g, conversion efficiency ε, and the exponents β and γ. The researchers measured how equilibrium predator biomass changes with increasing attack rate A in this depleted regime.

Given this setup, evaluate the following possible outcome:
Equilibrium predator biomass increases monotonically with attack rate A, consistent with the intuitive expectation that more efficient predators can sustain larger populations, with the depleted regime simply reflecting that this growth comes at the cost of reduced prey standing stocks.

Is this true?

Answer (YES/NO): NO